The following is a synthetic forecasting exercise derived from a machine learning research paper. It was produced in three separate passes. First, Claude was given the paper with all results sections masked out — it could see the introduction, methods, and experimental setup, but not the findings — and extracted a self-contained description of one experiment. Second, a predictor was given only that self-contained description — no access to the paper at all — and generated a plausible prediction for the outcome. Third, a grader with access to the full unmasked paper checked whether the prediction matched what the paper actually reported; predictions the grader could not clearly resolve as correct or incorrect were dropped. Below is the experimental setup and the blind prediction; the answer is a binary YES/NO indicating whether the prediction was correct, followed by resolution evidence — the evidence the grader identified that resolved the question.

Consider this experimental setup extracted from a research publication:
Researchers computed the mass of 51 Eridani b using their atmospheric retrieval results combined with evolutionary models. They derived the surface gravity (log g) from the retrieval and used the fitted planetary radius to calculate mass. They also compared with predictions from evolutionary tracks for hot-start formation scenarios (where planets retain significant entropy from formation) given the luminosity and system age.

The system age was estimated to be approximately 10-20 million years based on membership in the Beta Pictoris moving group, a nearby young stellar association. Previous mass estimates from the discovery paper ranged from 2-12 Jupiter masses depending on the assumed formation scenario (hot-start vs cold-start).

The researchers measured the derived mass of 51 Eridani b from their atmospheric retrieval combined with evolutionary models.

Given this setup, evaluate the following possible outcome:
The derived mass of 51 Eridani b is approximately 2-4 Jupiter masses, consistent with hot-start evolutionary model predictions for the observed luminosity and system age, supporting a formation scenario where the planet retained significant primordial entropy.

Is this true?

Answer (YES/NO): YES